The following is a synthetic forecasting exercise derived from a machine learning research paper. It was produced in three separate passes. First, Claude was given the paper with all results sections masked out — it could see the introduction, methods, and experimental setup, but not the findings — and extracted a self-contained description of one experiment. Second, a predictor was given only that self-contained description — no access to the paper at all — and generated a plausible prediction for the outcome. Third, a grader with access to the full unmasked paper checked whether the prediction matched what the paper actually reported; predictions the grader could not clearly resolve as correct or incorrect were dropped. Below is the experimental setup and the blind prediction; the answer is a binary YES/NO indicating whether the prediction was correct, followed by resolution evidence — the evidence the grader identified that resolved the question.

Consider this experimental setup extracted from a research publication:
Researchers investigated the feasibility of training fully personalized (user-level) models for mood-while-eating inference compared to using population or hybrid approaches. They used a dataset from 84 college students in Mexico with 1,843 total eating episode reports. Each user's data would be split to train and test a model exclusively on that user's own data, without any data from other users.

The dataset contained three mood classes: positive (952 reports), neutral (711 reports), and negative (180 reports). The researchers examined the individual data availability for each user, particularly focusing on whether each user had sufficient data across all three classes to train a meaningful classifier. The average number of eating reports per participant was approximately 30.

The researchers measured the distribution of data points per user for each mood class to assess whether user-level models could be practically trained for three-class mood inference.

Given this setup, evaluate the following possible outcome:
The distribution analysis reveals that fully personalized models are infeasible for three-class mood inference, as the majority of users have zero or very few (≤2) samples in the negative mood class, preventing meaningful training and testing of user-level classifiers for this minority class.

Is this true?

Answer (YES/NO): YES